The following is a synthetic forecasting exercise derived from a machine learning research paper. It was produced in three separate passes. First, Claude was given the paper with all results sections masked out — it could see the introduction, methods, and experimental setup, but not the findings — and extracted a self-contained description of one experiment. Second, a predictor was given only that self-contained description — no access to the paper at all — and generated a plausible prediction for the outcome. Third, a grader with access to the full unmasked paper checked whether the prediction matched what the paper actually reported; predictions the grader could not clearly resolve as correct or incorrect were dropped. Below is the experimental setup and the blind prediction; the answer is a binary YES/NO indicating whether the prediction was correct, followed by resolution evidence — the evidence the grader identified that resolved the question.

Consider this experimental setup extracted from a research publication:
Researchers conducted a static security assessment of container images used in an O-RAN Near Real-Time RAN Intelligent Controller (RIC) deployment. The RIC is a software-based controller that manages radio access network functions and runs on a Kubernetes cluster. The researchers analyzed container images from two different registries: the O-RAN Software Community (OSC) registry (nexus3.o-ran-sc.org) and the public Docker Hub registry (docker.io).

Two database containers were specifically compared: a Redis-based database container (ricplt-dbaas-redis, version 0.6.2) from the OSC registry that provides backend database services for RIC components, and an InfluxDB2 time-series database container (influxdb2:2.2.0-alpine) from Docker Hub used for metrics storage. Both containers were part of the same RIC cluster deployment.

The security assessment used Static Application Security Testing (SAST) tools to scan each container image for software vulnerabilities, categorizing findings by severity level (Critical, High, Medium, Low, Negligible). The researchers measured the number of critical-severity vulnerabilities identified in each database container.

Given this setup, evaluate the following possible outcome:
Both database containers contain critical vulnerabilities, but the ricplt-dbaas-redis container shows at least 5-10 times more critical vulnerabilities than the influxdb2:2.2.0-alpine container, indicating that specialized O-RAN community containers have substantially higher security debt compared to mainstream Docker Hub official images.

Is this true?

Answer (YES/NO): NO